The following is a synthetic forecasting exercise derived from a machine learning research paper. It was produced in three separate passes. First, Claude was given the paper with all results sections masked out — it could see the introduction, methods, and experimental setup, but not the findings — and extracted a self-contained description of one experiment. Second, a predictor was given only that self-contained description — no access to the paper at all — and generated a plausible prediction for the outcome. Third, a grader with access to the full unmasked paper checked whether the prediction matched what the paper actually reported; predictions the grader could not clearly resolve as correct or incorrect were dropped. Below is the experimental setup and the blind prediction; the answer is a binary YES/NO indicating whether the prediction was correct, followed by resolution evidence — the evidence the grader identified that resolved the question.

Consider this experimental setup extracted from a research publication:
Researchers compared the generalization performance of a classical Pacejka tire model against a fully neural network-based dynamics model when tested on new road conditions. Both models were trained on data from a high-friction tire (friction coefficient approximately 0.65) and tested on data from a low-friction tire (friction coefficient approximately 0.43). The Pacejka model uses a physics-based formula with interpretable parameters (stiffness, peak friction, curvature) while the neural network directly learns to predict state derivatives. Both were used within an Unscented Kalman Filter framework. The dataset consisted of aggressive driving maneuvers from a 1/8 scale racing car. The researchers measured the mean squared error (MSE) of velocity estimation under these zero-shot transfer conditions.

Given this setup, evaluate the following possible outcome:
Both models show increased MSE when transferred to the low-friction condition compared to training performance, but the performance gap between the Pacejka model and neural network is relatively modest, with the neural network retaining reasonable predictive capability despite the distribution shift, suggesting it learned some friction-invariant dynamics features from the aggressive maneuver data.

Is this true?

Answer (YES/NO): NO